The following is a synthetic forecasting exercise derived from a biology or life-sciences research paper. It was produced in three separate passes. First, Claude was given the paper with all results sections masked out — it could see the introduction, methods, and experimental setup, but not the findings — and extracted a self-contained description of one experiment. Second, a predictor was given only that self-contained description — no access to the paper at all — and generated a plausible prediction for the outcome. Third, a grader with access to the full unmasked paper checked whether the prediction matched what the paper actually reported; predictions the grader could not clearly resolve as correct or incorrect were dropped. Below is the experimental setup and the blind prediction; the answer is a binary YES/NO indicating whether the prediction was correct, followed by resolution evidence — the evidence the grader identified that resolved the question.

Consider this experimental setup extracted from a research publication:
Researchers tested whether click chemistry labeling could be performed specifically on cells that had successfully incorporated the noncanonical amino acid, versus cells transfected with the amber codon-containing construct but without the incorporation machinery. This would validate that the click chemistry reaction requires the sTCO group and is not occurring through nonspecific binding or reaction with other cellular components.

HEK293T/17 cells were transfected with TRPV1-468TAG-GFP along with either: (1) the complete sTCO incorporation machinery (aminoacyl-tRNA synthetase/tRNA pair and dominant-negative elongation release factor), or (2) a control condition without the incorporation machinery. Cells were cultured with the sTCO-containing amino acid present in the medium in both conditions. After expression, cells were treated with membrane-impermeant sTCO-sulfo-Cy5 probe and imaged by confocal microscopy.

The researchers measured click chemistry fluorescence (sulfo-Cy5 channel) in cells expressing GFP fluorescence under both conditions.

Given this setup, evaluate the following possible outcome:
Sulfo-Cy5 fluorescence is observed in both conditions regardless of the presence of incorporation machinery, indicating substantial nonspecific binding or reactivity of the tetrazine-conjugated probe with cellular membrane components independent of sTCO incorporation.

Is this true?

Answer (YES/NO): NO